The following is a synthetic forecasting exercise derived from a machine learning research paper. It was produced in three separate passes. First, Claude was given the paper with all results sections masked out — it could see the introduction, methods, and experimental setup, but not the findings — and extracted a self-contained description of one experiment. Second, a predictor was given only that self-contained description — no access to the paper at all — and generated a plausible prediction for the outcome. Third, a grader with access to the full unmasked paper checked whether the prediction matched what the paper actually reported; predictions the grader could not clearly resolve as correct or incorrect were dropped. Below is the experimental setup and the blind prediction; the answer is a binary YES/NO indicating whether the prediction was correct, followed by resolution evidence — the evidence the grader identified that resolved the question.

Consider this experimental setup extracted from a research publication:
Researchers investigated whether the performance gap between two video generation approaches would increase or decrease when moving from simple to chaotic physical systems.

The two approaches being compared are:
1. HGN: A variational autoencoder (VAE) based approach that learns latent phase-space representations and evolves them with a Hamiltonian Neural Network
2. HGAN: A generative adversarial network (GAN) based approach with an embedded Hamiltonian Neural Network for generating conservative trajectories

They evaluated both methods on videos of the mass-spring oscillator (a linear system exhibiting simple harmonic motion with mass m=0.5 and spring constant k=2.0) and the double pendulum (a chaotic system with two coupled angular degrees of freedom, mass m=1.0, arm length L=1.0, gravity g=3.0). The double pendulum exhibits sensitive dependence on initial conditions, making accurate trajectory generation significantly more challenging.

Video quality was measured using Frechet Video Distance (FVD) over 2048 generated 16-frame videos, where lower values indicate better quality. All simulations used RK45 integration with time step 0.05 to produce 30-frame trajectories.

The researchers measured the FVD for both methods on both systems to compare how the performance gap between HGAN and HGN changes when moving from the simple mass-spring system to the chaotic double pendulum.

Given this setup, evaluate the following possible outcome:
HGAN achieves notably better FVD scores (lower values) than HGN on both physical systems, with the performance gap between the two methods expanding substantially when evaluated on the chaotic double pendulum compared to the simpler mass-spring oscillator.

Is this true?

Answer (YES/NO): NO